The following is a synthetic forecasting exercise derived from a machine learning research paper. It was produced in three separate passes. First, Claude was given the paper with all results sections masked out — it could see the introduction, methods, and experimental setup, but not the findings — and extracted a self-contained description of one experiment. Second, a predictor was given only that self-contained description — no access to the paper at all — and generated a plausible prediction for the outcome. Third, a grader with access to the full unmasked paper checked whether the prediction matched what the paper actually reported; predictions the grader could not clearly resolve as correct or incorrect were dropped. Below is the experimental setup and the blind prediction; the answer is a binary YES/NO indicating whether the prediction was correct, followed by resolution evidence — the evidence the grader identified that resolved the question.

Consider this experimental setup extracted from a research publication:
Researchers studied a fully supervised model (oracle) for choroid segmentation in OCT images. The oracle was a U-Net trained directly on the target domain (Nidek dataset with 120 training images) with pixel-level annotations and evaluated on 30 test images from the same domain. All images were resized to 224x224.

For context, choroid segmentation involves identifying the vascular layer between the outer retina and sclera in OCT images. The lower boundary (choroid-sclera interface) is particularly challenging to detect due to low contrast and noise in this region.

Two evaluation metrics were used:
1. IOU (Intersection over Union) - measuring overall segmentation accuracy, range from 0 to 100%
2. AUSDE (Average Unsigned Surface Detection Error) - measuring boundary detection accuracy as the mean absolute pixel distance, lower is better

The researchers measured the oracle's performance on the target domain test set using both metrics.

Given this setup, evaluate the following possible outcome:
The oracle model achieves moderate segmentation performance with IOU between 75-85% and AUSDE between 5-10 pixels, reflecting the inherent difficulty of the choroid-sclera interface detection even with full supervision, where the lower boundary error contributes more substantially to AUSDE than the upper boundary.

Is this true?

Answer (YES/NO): NO